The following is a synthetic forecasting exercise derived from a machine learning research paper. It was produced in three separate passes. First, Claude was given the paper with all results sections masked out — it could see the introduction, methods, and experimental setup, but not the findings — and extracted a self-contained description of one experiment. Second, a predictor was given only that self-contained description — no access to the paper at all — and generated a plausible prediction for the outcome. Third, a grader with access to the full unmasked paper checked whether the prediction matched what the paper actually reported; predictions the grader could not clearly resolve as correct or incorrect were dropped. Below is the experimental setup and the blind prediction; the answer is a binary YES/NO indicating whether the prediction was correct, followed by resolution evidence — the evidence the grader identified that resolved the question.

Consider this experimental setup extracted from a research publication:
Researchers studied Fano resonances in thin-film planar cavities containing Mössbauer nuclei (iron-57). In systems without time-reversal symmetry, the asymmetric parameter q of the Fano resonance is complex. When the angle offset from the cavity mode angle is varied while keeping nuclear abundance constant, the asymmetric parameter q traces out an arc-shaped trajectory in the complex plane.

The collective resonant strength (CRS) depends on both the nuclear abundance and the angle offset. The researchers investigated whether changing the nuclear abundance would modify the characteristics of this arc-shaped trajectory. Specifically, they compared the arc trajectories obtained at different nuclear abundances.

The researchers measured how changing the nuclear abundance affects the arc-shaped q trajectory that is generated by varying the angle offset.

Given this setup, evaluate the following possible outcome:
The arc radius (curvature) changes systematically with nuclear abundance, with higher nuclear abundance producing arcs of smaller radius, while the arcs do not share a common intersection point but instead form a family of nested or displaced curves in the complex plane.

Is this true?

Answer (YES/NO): NO